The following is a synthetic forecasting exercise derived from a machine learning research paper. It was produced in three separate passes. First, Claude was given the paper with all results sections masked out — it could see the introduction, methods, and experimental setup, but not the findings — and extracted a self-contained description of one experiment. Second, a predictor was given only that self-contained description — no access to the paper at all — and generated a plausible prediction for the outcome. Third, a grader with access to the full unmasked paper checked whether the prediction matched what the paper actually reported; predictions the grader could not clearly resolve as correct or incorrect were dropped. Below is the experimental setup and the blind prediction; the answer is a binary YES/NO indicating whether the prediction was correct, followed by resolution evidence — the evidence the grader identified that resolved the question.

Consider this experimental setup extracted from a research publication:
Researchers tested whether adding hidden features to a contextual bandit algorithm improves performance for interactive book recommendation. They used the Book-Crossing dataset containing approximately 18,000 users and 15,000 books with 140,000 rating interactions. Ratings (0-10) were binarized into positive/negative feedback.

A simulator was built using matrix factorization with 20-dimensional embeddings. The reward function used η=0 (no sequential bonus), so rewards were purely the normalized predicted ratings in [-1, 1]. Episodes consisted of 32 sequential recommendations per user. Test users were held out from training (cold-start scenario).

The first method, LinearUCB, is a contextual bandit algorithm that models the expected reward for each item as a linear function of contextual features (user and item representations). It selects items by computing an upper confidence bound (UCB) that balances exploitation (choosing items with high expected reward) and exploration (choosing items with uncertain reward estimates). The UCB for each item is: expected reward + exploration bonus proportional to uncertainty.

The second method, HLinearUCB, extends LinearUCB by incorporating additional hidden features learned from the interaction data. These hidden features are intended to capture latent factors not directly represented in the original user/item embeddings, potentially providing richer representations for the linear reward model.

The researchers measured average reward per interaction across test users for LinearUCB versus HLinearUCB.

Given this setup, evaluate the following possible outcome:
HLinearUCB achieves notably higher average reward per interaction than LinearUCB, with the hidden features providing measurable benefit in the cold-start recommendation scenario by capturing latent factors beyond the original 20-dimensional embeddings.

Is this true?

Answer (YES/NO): NO